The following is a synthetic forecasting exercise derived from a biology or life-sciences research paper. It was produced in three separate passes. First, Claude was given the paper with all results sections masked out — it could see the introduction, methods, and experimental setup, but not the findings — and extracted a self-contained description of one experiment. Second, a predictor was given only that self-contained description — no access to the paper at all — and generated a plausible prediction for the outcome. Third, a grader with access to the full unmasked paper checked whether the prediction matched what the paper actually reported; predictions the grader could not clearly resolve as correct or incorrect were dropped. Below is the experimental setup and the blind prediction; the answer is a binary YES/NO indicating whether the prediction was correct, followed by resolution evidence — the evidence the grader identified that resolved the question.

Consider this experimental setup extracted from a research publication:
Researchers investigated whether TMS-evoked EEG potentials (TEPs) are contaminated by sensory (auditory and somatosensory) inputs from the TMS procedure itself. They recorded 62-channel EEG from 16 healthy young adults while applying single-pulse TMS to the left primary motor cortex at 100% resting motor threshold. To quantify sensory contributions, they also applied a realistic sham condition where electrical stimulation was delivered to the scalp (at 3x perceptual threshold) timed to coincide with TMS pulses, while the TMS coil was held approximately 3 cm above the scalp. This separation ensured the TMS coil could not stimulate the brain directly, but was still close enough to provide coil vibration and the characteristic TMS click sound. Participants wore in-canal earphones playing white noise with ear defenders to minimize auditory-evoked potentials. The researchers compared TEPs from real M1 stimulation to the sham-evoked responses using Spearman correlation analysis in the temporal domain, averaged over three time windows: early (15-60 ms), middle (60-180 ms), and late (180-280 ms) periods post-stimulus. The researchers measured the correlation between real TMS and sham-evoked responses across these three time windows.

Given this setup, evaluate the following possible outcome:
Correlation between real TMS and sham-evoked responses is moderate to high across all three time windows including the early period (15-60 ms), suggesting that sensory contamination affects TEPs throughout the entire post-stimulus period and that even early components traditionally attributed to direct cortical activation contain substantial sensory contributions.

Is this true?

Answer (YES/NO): NO